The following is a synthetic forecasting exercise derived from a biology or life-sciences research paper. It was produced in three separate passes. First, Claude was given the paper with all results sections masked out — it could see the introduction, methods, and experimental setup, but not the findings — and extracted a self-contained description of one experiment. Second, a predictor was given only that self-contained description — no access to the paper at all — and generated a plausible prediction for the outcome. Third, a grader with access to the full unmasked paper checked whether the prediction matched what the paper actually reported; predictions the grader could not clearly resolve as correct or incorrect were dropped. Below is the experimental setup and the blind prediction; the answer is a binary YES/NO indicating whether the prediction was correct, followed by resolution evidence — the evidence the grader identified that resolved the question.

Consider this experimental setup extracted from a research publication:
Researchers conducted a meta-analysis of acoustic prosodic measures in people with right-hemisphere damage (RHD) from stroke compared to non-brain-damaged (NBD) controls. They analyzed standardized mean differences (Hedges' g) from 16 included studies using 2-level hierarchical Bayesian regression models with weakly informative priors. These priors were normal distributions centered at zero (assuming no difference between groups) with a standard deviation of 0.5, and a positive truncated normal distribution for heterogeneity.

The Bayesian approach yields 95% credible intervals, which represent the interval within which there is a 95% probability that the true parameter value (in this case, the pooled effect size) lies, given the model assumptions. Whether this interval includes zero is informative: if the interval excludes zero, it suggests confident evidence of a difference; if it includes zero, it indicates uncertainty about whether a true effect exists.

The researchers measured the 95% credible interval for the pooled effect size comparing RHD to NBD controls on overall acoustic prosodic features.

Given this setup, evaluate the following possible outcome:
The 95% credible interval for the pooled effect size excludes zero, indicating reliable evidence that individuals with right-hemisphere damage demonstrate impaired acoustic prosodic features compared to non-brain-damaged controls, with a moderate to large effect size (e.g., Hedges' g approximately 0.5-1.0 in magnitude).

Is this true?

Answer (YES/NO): NO